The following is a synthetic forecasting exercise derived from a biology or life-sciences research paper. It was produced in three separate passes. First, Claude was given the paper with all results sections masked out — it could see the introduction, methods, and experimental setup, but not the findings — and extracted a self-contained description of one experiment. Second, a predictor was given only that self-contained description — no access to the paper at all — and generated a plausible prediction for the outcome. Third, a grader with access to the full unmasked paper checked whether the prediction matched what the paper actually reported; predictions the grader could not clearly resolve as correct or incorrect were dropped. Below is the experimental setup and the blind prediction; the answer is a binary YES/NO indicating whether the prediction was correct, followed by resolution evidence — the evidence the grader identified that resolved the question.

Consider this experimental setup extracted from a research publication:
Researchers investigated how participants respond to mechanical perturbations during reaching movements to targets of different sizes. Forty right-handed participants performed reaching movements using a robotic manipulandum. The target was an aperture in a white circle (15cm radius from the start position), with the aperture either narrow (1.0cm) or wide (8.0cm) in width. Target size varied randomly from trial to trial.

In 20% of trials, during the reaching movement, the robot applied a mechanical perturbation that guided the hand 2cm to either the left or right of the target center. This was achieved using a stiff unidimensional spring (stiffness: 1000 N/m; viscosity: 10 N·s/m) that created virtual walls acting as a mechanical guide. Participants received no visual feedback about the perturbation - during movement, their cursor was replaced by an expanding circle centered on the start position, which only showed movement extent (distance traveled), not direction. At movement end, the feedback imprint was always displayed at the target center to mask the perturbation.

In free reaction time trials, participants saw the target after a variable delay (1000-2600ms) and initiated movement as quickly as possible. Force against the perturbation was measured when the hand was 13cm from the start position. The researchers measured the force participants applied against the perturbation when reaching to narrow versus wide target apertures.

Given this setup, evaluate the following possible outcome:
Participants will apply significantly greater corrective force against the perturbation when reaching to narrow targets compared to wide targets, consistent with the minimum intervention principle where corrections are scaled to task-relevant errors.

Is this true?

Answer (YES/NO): YES